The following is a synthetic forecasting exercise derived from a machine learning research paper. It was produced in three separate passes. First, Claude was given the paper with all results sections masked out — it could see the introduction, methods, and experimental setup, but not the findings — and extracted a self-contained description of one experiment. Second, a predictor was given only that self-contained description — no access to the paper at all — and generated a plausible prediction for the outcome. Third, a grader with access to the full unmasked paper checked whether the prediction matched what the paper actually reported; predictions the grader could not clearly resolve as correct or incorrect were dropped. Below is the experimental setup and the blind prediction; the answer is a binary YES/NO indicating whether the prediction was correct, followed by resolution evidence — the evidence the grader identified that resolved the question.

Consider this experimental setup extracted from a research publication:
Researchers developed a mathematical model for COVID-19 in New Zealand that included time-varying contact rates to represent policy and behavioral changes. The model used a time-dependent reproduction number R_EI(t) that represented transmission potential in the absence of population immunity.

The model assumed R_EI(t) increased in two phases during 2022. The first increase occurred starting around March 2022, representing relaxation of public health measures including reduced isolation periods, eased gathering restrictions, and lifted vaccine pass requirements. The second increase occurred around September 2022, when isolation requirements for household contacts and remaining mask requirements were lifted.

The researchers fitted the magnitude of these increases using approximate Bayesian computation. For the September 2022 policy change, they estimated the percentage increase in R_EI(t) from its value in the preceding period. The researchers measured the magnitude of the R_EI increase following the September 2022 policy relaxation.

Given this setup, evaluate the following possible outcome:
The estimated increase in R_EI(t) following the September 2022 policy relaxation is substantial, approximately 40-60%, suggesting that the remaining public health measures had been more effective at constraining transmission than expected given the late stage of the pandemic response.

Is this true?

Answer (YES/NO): NO